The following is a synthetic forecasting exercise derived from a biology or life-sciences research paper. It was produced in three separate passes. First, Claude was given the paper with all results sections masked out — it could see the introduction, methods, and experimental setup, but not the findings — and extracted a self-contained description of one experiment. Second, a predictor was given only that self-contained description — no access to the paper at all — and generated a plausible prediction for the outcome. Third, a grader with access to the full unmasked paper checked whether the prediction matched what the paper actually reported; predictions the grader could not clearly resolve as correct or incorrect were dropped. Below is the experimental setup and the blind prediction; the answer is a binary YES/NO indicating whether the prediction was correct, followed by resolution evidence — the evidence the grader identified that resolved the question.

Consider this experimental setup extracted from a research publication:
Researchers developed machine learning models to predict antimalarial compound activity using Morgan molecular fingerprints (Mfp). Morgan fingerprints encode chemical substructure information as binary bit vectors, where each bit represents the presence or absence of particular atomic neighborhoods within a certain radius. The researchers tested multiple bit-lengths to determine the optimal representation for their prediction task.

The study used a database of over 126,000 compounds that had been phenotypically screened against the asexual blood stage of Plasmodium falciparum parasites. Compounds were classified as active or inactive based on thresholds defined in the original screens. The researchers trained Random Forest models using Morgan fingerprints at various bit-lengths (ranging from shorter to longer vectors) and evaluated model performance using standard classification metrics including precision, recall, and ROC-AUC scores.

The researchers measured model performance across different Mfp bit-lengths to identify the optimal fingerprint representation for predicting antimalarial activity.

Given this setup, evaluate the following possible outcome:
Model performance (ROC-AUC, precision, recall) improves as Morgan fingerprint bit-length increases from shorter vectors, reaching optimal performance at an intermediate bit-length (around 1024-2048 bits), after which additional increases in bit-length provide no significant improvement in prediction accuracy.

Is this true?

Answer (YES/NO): NO